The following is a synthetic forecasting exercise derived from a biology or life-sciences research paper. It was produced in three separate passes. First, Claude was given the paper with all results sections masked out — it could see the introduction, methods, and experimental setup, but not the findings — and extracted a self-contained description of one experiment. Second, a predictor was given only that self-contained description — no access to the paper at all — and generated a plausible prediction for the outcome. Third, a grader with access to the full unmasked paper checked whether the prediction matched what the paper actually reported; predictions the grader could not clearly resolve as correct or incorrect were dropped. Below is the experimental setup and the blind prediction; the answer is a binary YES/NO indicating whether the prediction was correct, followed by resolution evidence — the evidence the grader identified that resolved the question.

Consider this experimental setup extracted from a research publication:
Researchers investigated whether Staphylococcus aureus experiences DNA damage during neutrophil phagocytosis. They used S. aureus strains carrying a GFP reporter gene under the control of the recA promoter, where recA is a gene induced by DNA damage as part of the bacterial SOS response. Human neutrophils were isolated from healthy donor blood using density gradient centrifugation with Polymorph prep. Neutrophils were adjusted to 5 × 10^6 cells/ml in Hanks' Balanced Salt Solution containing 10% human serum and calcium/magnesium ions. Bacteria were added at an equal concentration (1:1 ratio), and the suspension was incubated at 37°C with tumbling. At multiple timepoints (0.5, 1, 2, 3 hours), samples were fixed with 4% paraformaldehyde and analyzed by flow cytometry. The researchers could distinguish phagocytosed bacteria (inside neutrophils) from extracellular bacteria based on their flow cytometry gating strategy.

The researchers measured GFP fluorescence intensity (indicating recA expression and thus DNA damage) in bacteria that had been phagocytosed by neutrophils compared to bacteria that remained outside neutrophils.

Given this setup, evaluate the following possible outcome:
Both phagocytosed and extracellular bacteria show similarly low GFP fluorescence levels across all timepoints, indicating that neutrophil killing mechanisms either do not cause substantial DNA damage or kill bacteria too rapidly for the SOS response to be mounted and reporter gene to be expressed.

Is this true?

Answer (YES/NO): NO